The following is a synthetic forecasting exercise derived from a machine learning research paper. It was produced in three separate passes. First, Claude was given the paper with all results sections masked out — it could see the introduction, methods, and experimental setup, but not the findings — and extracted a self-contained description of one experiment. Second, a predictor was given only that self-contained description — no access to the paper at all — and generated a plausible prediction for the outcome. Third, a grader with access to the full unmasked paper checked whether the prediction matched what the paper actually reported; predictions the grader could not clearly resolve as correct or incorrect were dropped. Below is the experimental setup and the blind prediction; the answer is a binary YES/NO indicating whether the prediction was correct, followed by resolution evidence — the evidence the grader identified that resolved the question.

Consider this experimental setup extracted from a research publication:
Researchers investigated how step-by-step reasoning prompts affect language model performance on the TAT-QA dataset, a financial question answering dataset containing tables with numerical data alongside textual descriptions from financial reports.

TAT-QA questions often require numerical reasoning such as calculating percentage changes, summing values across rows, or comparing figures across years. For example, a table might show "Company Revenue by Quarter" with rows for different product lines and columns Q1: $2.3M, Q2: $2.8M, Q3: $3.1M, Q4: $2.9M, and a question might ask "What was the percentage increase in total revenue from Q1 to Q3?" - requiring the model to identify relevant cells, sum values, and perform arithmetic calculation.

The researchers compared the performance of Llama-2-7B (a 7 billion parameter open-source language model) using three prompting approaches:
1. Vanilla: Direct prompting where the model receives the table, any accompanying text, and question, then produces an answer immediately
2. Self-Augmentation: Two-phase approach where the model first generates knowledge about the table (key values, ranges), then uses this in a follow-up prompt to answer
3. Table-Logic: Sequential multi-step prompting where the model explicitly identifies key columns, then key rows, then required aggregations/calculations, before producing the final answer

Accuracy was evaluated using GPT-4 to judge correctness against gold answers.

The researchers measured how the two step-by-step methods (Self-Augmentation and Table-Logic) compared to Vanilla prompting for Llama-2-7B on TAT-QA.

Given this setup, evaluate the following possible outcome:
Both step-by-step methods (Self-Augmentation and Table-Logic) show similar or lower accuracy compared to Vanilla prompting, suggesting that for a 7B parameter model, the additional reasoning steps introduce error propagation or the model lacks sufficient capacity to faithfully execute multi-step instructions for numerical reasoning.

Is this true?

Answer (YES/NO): NO